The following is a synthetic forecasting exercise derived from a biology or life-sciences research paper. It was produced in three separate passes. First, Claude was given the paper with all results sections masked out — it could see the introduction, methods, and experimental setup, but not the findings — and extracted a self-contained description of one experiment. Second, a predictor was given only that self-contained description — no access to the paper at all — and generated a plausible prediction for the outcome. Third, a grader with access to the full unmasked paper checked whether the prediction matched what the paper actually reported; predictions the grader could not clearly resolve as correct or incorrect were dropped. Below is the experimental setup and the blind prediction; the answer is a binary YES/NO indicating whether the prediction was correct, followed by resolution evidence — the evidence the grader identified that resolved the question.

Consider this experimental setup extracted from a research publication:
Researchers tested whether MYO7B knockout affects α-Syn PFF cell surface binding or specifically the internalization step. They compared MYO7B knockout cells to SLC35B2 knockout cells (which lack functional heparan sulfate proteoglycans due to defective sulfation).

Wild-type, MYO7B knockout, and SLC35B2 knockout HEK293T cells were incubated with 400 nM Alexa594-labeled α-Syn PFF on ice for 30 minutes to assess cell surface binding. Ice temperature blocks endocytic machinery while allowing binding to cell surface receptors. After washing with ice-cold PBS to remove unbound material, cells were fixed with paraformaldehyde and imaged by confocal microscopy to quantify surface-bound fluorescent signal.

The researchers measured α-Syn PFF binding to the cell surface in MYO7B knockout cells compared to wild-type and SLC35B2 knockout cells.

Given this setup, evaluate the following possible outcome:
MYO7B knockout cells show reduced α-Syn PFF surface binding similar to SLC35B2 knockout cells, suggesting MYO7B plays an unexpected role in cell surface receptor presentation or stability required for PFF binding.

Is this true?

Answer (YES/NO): NO